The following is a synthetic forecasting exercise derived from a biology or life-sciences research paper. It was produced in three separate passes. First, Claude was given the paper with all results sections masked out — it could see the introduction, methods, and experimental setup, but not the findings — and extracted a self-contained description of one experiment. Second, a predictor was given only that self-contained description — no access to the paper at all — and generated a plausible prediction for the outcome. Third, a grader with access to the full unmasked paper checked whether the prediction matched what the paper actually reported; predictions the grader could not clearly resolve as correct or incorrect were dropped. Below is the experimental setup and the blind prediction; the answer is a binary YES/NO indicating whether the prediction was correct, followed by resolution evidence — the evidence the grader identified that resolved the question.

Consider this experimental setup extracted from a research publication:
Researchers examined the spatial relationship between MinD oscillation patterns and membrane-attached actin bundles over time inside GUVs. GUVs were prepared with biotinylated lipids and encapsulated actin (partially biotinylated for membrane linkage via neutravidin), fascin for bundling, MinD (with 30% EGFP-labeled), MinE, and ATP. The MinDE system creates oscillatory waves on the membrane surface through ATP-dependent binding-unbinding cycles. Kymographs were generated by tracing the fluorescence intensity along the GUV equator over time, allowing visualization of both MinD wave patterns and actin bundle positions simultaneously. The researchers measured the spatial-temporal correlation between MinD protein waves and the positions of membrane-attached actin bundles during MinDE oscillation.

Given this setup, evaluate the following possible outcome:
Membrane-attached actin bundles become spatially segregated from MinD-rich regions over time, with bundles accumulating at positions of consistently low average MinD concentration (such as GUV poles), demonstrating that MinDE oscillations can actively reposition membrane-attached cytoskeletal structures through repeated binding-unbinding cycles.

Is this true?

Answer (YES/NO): NO